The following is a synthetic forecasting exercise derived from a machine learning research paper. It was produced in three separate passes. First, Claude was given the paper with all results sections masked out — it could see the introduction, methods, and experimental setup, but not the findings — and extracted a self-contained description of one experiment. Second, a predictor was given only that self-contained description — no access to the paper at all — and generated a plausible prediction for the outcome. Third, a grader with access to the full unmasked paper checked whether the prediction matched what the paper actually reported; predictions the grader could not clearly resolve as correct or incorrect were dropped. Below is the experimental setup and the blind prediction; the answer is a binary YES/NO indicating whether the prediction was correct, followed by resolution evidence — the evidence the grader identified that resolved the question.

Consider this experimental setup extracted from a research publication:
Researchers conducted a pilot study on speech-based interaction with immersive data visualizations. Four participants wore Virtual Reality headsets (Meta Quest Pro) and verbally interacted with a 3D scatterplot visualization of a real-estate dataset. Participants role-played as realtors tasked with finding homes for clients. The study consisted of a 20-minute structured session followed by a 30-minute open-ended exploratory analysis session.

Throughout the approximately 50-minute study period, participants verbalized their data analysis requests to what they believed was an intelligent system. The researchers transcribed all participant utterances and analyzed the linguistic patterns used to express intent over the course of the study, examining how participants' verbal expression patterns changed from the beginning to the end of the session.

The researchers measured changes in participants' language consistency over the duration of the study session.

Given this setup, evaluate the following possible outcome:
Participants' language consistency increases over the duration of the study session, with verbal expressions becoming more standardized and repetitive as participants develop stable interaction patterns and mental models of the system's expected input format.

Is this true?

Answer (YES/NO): YES